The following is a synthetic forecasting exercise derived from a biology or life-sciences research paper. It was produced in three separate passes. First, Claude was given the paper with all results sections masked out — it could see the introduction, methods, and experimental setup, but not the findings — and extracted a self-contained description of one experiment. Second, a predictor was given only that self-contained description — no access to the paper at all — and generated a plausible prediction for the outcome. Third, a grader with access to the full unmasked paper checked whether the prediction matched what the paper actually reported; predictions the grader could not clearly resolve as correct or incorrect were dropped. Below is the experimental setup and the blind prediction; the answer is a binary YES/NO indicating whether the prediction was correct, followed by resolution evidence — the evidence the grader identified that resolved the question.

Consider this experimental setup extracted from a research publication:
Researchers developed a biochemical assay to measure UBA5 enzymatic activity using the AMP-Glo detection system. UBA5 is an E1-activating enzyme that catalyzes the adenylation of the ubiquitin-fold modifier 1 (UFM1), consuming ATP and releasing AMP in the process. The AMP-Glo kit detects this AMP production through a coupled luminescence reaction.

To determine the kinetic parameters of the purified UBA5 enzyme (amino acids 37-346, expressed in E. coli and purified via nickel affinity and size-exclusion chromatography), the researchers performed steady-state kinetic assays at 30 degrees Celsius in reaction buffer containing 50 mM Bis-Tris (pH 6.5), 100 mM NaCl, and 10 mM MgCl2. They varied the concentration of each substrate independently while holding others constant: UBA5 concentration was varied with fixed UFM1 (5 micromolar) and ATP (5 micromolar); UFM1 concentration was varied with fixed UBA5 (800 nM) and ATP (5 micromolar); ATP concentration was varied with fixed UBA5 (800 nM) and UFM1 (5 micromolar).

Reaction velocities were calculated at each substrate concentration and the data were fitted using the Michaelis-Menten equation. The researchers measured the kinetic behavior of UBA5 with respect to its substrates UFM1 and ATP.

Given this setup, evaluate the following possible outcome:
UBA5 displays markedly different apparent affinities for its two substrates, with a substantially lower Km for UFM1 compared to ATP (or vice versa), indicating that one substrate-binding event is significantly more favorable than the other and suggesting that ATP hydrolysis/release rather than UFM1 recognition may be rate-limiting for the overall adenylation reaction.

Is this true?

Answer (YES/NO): YES